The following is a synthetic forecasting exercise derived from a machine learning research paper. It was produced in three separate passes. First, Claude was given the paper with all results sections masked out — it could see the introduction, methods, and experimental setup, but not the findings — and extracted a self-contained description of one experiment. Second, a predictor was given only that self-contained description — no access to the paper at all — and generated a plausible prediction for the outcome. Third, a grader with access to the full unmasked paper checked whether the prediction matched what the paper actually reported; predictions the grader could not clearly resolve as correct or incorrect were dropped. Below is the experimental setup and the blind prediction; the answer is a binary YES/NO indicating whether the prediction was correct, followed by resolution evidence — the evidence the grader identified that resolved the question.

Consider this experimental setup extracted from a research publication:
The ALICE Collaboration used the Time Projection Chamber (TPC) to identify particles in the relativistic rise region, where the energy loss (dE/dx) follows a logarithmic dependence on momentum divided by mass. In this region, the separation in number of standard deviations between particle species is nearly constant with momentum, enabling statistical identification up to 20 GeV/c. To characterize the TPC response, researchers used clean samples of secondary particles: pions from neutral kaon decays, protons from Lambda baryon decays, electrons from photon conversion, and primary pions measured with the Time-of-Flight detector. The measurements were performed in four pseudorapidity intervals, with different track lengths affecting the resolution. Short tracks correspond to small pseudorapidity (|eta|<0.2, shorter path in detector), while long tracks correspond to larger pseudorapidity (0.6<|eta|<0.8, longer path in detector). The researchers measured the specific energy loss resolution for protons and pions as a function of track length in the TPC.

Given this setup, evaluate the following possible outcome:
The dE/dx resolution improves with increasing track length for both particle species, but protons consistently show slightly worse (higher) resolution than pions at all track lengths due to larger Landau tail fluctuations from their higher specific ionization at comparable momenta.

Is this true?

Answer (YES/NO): YES